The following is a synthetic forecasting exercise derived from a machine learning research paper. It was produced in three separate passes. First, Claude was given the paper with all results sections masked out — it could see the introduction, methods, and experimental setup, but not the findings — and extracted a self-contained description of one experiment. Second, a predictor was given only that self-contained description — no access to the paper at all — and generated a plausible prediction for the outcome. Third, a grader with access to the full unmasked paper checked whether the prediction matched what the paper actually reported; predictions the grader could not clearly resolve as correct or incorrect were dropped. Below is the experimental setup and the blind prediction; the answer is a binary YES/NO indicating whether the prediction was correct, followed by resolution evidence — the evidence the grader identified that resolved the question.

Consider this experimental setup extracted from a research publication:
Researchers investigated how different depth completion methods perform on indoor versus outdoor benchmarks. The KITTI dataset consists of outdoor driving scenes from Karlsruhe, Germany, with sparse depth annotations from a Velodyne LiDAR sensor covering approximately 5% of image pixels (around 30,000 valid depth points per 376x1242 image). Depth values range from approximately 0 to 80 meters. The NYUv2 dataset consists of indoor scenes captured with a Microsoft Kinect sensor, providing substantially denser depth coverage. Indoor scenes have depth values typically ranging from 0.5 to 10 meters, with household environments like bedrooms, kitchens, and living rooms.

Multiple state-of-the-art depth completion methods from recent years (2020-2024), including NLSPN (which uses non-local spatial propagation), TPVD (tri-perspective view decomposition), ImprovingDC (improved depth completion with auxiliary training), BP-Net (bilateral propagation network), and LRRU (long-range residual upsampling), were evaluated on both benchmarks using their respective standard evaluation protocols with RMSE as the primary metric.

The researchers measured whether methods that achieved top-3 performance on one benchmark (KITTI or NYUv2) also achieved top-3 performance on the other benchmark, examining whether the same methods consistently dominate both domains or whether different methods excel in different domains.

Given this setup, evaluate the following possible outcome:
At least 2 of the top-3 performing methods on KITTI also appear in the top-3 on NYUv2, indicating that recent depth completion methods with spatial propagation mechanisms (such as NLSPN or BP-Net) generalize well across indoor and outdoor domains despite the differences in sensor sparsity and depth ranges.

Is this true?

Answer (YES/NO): YES